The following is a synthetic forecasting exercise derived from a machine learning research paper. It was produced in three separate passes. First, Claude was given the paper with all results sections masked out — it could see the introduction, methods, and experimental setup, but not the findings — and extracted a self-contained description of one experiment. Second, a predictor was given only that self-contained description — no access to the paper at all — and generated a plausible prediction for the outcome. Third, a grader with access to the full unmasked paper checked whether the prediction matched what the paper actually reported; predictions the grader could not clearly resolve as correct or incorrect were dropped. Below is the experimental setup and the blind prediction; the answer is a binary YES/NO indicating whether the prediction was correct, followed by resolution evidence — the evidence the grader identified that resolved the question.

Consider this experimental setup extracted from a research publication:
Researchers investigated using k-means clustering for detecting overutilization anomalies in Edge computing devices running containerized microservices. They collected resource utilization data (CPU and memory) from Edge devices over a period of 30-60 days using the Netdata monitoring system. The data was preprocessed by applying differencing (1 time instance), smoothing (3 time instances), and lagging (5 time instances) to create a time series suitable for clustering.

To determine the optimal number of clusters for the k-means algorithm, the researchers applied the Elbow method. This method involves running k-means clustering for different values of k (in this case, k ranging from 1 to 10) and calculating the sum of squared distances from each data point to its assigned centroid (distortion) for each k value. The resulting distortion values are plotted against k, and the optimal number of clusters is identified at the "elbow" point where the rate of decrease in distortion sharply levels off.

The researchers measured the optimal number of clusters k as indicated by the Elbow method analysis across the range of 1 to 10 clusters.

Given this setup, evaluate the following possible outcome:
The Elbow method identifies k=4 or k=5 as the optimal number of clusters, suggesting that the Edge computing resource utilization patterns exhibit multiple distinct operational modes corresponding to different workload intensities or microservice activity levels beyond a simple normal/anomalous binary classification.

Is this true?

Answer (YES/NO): NO